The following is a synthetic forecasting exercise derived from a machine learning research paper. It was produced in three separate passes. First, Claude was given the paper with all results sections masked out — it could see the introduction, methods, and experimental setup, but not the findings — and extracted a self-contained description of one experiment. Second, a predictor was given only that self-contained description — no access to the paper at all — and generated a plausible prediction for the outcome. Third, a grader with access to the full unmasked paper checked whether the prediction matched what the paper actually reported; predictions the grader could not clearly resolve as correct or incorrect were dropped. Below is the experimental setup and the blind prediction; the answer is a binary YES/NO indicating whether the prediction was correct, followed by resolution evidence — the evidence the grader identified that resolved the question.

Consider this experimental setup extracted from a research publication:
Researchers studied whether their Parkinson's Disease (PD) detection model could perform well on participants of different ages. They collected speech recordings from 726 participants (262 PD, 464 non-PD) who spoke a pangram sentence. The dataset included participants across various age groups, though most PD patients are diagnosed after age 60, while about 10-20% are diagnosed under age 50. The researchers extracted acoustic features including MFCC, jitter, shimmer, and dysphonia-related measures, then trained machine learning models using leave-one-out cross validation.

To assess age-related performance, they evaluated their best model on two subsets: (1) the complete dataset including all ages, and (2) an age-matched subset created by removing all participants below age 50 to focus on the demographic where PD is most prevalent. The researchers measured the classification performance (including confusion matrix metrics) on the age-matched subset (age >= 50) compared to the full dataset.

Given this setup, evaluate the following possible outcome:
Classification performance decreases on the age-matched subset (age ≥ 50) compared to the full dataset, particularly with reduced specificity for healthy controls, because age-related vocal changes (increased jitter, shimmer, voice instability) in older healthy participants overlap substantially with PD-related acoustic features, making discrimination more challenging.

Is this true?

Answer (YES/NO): NO